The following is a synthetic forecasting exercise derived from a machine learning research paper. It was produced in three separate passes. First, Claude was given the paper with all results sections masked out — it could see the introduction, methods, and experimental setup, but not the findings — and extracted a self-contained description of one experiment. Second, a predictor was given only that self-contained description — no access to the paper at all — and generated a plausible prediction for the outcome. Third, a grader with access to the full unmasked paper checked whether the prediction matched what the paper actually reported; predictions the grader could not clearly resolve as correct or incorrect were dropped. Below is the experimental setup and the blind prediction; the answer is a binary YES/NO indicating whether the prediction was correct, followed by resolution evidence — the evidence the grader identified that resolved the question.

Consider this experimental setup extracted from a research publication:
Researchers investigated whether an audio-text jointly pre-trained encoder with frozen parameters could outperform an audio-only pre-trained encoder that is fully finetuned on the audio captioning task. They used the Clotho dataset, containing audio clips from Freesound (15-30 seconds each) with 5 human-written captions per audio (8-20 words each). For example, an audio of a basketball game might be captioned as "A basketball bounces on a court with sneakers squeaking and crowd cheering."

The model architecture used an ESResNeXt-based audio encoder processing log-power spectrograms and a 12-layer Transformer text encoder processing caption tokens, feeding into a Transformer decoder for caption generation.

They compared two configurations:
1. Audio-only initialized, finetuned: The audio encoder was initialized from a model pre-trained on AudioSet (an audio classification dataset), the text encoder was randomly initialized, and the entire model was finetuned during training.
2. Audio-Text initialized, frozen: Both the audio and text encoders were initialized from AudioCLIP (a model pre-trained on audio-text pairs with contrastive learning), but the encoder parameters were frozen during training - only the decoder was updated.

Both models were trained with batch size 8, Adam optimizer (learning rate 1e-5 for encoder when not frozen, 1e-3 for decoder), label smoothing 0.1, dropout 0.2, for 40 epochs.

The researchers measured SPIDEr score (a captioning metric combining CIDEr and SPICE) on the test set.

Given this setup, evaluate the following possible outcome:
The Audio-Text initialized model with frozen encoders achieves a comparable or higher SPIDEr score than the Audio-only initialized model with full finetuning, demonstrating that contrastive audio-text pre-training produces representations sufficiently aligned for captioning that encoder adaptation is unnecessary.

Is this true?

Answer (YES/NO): YES